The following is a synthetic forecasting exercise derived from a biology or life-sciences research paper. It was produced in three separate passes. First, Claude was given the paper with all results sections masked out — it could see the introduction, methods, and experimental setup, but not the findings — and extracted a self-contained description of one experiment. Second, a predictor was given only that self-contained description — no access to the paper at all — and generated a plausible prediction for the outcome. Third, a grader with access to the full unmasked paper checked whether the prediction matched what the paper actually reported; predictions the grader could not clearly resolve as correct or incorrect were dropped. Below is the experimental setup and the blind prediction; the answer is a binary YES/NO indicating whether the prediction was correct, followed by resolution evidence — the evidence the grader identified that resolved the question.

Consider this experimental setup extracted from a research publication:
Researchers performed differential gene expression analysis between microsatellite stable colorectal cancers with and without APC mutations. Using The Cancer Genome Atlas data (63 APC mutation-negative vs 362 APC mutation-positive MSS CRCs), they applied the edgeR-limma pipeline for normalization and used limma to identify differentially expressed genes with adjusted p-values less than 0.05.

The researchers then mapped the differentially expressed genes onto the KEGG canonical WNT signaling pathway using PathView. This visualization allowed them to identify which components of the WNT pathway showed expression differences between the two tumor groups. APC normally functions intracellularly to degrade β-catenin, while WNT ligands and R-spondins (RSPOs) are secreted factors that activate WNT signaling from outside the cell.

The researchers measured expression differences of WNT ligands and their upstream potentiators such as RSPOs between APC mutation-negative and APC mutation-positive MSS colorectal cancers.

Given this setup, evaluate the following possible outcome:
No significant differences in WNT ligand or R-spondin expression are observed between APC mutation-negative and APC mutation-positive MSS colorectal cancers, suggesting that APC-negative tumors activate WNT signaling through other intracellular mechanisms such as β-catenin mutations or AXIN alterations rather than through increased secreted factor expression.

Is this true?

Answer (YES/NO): NO